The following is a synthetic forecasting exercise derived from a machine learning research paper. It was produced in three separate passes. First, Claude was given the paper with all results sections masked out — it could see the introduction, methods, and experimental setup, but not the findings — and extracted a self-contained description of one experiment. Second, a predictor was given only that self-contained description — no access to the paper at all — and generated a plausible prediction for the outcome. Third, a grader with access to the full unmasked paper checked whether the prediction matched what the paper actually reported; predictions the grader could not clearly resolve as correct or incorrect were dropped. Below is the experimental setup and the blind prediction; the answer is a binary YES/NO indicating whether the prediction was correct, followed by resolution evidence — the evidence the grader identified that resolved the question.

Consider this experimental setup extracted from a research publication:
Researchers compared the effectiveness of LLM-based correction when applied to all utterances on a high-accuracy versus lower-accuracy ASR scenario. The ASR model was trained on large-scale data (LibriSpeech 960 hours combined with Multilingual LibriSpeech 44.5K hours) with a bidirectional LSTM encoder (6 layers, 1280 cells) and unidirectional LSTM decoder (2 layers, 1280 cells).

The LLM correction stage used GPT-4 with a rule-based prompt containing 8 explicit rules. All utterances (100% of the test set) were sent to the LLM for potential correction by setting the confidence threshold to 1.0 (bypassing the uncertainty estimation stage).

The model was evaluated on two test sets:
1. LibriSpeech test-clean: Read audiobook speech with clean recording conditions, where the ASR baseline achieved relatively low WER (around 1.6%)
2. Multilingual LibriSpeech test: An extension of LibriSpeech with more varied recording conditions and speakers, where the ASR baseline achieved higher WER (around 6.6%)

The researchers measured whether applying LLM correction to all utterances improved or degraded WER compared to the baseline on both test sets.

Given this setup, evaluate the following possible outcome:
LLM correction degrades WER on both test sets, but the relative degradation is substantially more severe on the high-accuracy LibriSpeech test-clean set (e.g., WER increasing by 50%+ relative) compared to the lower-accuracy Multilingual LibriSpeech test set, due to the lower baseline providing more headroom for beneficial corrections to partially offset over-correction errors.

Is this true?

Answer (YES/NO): NO